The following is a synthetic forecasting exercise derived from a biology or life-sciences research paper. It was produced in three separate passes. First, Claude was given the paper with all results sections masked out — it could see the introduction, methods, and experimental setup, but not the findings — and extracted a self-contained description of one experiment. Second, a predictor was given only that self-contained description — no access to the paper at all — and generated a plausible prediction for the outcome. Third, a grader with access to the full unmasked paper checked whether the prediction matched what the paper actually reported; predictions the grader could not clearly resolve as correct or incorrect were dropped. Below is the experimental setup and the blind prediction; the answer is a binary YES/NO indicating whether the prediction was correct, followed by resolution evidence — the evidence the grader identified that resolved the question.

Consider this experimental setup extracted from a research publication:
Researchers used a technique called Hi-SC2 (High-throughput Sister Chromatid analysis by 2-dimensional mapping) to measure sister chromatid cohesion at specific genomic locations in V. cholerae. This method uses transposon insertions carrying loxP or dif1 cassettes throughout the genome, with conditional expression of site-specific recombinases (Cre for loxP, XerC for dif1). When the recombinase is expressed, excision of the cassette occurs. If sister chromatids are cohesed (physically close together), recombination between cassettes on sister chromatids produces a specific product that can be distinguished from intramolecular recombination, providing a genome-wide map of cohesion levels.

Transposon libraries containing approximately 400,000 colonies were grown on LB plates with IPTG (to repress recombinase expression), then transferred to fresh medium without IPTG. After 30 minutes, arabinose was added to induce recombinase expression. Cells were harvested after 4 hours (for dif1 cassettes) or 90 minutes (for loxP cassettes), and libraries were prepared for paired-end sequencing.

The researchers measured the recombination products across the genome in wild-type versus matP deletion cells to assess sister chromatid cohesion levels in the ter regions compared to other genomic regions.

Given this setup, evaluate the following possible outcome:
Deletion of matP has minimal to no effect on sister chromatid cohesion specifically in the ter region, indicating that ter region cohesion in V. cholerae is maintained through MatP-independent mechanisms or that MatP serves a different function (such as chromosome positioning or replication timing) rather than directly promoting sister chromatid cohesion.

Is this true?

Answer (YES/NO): NO